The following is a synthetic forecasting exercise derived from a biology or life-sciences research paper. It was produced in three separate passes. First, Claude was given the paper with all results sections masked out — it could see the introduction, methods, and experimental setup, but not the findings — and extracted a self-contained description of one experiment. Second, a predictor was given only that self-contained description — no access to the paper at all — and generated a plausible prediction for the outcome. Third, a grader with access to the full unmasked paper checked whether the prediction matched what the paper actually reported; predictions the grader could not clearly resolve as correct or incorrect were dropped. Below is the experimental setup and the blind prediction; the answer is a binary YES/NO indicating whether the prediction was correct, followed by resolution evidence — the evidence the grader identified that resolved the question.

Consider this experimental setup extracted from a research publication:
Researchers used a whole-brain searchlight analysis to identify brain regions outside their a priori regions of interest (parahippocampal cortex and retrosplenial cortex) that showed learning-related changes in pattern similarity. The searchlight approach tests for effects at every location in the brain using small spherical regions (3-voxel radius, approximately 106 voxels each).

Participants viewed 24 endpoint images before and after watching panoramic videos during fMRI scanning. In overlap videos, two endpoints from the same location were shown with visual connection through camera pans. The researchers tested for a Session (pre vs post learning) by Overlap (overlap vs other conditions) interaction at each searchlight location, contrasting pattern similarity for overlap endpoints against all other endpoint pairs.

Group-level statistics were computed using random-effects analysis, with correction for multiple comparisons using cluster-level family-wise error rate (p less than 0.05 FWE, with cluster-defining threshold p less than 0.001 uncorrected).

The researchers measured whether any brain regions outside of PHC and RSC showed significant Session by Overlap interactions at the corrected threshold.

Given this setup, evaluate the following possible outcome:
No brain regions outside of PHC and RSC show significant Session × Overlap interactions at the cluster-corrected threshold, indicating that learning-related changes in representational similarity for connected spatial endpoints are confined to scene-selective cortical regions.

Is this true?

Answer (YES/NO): NO